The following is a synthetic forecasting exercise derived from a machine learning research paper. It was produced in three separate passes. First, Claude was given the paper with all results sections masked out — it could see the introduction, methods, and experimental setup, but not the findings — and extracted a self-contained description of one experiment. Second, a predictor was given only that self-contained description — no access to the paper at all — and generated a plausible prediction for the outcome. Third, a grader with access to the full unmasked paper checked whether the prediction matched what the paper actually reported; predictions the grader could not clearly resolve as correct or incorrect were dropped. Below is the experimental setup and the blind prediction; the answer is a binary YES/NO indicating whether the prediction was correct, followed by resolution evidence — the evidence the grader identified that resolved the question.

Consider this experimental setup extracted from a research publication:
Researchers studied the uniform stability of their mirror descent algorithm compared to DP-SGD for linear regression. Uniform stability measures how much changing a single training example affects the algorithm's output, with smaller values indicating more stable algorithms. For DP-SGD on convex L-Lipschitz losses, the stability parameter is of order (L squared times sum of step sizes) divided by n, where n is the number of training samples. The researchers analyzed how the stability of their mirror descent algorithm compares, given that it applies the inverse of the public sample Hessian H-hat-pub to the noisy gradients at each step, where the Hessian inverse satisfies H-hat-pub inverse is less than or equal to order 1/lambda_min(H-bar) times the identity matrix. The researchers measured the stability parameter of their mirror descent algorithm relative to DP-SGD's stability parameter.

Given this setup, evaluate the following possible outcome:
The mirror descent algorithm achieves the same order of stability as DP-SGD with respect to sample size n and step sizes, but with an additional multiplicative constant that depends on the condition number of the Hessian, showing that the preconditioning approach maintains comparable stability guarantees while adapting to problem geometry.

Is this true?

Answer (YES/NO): NO